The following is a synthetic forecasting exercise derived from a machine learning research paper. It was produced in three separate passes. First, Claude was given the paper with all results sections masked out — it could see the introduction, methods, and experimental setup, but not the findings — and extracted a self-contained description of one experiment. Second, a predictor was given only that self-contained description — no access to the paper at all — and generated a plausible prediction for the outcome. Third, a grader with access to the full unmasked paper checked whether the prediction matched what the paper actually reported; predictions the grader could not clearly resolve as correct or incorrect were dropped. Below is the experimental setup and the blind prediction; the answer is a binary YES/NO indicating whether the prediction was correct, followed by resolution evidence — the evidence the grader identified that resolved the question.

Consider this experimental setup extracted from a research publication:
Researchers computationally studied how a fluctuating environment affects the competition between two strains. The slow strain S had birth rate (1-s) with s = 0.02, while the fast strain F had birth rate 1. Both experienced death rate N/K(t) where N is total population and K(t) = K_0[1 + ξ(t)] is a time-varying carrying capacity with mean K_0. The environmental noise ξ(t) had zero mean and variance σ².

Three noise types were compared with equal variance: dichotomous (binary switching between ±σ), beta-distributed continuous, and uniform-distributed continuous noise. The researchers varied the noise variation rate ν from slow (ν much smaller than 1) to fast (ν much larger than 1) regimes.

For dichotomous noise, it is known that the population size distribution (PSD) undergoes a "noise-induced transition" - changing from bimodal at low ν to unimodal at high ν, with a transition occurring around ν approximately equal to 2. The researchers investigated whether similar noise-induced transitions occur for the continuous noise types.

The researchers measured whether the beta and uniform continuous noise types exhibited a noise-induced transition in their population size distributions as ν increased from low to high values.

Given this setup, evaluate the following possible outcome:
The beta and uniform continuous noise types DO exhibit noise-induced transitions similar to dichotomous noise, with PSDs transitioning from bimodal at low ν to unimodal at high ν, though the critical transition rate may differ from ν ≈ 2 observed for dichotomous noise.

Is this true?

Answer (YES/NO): NO